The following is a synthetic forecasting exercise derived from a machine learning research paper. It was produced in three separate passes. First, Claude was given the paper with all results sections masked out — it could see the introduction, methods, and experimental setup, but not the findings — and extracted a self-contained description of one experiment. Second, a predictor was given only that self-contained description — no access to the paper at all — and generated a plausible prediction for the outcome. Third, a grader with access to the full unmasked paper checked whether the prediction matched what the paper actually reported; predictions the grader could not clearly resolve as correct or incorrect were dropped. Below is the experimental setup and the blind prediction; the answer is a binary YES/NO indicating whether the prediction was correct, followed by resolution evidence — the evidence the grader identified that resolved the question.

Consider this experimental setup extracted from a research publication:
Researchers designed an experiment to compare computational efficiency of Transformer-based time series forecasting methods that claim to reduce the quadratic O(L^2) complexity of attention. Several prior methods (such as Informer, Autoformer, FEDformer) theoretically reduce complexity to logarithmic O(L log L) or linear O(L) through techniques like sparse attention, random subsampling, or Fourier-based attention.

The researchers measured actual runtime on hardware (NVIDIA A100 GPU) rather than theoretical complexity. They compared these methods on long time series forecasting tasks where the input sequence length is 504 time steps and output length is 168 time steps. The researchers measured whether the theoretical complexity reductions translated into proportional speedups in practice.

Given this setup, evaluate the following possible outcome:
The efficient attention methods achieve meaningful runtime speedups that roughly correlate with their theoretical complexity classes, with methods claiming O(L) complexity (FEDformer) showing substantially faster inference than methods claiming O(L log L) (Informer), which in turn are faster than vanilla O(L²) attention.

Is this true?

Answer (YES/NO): NO